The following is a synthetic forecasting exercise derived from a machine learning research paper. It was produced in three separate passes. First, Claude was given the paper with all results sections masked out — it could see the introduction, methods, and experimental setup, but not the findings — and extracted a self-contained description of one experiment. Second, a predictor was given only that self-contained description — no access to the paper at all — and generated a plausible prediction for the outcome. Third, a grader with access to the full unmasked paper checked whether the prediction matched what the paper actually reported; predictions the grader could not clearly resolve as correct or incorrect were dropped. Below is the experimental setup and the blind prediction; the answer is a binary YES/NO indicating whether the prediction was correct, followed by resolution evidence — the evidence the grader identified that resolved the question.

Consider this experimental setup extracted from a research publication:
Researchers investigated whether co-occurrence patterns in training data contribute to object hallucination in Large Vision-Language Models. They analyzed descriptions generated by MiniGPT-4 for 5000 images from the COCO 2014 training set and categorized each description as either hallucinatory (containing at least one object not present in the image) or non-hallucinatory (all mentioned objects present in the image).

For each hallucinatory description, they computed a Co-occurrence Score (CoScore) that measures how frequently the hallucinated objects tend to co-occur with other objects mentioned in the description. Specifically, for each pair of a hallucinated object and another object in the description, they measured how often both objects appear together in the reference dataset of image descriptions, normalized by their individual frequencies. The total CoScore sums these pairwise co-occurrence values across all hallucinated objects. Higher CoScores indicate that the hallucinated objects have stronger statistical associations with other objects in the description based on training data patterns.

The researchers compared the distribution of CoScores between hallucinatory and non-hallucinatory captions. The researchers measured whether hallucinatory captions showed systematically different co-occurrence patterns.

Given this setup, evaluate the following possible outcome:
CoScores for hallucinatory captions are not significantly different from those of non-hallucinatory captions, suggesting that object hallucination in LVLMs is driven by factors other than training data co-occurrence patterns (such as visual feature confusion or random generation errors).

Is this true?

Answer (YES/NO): NO